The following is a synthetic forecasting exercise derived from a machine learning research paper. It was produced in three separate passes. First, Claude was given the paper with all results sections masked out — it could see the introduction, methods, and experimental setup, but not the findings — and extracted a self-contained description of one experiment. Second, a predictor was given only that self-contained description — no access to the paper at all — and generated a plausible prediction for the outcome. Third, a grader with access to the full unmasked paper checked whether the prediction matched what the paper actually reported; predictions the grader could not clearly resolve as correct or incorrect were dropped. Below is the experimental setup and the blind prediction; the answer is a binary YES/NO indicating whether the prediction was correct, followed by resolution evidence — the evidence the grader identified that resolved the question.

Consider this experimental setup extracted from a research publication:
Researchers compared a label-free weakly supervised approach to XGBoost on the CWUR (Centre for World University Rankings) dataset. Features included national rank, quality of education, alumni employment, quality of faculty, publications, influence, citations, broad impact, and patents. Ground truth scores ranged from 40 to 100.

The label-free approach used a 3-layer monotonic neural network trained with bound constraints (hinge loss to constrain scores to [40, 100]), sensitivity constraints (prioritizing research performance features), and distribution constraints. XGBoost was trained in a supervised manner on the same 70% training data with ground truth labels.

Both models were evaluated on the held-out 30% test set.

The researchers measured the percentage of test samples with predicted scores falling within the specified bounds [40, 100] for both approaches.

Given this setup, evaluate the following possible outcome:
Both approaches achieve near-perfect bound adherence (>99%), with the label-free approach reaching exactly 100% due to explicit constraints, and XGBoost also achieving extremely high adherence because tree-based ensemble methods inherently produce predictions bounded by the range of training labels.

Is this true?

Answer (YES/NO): NO